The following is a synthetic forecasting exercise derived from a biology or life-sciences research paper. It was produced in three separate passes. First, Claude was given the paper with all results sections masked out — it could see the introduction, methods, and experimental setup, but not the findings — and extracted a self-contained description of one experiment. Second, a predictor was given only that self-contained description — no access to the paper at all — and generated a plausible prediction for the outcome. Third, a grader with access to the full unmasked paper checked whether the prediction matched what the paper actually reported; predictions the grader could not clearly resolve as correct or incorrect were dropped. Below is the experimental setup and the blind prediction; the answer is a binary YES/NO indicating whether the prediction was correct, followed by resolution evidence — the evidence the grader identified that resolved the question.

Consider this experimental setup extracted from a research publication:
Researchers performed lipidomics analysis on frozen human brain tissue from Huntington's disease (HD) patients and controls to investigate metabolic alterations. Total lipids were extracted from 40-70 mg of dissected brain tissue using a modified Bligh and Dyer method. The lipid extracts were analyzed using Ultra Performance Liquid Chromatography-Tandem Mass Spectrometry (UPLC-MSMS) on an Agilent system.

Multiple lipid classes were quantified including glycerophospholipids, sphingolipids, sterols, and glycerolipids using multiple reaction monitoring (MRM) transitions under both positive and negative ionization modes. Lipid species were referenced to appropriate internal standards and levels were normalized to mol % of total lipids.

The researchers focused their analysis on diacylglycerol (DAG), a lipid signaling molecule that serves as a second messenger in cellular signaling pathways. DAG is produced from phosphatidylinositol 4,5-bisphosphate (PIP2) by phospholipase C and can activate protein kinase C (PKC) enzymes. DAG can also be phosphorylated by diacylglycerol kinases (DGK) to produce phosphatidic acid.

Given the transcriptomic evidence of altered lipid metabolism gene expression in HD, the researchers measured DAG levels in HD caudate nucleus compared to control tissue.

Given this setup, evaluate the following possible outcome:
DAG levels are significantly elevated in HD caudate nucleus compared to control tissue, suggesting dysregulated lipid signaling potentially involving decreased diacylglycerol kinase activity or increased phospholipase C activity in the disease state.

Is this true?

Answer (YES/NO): NO